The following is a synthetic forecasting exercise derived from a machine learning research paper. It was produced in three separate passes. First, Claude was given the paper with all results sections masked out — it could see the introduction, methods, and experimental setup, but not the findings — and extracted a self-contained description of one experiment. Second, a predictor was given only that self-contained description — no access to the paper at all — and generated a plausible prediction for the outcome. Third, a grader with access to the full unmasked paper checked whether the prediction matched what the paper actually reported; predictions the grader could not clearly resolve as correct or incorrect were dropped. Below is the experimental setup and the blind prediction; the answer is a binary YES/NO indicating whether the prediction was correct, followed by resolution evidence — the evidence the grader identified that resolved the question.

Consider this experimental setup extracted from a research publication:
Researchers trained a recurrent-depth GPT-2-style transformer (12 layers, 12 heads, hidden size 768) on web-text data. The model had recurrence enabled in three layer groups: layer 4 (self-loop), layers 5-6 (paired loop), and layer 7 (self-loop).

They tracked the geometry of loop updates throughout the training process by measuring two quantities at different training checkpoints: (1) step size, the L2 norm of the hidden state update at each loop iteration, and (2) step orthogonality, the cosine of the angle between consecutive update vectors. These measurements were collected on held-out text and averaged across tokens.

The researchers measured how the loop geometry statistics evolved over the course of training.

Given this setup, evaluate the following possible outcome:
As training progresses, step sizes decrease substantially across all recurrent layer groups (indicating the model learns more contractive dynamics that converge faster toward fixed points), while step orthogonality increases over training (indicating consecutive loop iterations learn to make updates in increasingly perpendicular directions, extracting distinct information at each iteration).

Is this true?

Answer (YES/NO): YES